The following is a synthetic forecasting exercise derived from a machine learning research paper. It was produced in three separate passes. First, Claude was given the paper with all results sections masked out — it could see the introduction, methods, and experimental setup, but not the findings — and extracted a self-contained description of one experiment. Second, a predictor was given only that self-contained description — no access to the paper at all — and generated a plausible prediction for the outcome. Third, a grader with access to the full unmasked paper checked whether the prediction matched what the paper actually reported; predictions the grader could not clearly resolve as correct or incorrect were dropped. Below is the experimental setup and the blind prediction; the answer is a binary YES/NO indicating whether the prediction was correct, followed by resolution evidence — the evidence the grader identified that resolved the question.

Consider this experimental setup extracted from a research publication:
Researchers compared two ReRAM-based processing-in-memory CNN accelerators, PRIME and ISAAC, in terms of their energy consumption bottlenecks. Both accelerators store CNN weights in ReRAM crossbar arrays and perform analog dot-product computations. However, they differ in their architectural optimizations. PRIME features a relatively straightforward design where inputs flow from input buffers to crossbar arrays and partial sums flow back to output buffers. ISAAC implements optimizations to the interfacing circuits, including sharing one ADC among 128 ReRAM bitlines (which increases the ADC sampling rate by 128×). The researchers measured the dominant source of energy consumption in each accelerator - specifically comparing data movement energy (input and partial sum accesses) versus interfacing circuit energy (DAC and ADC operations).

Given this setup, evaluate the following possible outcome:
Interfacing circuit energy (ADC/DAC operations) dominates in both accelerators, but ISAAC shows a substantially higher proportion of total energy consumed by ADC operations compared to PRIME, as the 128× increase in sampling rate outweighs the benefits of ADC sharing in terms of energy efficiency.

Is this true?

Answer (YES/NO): NO